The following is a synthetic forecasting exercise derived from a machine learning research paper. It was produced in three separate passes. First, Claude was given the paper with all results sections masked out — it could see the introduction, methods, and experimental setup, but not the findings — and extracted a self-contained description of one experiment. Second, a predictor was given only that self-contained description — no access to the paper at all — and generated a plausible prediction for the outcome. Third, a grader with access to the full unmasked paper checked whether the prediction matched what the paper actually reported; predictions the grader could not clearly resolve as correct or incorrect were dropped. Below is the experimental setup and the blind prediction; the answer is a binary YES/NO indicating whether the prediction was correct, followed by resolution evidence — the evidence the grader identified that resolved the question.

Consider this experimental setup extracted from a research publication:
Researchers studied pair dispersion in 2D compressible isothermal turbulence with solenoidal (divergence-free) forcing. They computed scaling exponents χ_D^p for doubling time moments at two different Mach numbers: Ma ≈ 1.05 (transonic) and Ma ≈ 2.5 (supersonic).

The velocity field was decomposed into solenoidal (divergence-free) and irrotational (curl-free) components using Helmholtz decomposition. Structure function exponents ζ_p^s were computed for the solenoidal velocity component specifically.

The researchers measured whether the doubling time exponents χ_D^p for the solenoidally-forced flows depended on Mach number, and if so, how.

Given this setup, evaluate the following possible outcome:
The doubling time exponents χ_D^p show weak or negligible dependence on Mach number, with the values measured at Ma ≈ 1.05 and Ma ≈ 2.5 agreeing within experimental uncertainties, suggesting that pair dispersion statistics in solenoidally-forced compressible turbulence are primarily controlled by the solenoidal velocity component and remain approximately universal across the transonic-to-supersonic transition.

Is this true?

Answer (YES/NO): NO